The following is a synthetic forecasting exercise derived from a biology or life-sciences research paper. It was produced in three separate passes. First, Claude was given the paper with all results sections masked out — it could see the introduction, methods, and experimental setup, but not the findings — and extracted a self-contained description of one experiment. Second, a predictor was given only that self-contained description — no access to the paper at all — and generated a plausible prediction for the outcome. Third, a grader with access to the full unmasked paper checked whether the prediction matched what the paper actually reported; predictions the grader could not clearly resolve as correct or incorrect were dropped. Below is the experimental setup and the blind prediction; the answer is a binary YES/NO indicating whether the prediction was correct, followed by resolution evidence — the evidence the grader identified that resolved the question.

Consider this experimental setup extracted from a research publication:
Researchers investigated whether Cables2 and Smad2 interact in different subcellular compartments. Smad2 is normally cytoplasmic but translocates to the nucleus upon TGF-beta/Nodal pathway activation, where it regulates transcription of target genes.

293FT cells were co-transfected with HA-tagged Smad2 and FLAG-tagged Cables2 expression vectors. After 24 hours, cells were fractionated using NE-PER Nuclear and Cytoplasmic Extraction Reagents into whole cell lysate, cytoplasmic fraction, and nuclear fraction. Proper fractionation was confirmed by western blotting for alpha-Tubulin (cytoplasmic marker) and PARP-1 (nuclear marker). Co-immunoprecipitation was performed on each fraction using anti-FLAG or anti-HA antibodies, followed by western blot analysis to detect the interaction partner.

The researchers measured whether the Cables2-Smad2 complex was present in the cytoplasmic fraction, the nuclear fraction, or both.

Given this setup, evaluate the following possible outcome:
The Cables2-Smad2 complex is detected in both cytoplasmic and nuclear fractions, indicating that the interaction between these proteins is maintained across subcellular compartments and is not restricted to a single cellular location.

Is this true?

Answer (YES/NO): YES